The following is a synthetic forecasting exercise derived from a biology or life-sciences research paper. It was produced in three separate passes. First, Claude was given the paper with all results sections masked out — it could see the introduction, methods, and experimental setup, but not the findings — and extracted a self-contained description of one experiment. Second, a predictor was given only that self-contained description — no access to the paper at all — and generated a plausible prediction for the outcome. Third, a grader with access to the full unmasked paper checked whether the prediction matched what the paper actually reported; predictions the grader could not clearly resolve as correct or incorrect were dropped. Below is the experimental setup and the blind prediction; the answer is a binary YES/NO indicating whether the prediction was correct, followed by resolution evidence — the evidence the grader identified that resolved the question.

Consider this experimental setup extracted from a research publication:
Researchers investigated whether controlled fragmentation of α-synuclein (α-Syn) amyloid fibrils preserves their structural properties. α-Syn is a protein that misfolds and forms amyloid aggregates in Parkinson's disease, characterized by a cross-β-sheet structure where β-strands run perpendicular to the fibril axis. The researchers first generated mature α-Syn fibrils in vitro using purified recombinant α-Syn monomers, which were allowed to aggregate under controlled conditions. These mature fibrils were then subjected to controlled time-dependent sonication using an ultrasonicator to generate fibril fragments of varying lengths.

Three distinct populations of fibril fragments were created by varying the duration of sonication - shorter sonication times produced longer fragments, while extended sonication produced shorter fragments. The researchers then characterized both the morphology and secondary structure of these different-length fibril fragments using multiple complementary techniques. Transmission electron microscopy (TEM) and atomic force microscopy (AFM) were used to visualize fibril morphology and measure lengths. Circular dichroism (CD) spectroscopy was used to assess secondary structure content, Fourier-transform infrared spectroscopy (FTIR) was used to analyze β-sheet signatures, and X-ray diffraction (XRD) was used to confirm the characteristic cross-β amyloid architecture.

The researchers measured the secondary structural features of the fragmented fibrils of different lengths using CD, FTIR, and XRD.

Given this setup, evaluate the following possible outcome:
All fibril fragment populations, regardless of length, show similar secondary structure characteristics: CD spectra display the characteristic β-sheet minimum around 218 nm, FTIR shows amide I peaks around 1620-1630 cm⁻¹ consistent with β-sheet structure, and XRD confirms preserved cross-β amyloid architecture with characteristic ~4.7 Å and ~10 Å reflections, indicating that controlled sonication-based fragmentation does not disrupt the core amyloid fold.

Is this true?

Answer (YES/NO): YES